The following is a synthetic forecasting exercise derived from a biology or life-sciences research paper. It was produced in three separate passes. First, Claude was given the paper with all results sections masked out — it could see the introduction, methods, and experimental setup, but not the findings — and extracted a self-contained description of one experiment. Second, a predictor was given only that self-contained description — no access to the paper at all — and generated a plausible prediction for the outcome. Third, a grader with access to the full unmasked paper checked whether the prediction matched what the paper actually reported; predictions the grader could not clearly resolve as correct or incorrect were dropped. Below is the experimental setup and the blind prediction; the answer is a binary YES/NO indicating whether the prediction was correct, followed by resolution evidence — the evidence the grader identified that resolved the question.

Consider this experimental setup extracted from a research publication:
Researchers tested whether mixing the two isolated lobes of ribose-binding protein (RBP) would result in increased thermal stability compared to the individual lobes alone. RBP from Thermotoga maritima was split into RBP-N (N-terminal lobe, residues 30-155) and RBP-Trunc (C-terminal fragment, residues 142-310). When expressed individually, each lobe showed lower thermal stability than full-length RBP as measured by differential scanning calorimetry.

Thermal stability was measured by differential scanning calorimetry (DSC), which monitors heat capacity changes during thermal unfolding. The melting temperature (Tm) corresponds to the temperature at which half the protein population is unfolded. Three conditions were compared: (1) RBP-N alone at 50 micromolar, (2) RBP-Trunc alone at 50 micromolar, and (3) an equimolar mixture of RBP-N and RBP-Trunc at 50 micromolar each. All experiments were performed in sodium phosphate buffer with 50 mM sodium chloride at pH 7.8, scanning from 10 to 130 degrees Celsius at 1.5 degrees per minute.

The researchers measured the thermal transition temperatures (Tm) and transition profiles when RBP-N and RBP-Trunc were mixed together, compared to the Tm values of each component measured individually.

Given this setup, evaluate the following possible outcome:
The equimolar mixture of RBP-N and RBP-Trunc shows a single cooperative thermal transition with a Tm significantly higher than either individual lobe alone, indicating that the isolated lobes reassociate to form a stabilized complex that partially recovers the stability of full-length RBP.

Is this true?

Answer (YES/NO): YES